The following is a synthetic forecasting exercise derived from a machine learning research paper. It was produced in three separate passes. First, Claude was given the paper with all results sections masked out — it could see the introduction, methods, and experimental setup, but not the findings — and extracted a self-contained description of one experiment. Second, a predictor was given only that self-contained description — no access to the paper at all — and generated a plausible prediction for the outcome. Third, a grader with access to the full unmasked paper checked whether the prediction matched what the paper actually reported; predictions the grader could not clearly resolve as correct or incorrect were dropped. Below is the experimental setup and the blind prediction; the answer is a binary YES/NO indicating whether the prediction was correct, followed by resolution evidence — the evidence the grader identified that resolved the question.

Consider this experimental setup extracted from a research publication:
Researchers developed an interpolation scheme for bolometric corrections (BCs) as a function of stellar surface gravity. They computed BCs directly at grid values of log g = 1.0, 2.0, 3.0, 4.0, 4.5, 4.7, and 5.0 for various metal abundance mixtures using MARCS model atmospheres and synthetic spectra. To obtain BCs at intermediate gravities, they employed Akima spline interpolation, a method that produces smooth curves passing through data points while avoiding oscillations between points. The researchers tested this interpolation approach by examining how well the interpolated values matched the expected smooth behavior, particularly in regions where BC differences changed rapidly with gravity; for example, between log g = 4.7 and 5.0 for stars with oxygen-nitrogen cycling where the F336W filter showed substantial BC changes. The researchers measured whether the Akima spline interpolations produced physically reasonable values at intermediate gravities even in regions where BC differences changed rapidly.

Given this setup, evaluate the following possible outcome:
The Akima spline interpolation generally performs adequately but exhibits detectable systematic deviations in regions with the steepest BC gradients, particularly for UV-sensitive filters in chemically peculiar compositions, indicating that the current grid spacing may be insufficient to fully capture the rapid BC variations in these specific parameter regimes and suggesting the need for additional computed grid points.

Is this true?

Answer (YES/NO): NO